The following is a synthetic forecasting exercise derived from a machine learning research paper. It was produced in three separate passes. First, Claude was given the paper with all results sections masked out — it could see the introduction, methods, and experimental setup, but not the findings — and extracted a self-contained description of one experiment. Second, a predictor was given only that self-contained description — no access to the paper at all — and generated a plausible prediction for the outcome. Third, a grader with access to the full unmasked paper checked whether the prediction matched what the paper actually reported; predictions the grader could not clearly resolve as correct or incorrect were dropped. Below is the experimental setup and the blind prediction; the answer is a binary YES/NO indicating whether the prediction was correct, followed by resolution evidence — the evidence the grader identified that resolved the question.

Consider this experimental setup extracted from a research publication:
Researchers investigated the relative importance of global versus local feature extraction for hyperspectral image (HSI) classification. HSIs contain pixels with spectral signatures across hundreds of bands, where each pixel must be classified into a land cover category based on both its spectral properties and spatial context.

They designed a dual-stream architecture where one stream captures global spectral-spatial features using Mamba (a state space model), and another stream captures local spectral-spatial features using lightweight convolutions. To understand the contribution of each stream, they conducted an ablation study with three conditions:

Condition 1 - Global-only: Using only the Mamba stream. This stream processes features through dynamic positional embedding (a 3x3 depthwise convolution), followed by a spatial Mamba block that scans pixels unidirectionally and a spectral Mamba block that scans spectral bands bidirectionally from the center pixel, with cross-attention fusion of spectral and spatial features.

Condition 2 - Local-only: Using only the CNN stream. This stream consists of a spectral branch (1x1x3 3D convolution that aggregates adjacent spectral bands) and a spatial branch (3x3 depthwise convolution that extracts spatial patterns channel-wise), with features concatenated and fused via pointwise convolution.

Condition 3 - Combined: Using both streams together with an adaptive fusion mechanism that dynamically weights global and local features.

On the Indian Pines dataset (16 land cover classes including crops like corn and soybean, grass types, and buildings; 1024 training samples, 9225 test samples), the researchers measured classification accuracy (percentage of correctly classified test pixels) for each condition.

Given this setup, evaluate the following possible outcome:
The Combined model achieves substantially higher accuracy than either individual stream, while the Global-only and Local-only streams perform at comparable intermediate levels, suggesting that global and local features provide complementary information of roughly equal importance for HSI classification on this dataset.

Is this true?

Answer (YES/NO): NO